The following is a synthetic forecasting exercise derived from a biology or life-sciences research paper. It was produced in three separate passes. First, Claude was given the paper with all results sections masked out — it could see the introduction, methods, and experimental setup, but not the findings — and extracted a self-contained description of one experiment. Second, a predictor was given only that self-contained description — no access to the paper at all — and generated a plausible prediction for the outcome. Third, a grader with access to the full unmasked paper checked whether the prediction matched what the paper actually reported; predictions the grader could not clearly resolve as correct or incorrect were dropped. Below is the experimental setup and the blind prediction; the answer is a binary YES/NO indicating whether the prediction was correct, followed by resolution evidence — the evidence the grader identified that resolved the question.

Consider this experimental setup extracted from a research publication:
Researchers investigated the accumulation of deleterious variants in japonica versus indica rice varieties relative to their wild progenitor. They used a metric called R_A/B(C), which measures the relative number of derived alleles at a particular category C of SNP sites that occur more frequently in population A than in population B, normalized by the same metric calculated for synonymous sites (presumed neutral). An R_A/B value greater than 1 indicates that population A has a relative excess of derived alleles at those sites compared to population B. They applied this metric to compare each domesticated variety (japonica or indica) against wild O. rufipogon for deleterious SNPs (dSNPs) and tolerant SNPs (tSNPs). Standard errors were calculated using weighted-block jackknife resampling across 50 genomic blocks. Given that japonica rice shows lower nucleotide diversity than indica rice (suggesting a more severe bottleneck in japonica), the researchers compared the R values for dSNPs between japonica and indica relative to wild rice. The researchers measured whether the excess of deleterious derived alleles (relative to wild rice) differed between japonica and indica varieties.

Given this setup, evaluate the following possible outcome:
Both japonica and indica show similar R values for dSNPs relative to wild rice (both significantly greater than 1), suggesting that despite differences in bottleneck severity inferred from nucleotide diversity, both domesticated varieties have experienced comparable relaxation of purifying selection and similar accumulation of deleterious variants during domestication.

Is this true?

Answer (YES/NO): NO